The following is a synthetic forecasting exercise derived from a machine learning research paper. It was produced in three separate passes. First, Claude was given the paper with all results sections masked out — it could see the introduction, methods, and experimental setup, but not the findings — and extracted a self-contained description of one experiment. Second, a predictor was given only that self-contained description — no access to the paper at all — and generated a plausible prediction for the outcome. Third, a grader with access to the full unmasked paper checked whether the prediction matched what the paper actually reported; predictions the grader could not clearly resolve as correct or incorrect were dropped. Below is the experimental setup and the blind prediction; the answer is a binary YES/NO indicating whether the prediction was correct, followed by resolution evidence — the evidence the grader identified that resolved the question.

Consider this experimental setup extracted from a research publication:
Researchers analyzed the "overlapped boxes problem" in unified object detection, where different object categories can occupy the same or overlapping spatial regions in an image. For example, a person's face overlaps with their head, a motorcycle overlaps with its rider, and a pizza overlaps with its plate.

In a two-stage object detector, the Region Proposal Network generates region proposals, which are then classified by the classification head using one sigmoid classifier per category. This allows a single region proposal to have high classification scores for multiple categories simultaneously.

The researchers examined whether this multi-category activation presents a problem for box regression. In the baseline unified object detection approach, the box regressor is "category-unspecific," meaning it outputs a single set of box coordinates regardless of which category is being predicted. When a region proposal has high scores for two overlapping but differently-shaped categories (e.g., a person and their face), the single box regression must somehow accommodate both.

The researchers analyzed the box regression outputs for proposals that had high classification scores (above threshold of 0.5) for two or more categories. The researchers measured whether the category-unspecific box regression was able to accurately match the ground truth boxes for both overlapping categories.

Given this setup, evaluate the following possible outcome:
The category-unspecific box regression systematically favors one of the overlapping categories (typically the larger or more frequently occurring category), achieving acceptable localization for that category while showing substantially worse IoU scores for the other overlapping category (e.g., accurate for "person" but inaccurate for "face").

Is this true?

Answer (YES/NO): NO